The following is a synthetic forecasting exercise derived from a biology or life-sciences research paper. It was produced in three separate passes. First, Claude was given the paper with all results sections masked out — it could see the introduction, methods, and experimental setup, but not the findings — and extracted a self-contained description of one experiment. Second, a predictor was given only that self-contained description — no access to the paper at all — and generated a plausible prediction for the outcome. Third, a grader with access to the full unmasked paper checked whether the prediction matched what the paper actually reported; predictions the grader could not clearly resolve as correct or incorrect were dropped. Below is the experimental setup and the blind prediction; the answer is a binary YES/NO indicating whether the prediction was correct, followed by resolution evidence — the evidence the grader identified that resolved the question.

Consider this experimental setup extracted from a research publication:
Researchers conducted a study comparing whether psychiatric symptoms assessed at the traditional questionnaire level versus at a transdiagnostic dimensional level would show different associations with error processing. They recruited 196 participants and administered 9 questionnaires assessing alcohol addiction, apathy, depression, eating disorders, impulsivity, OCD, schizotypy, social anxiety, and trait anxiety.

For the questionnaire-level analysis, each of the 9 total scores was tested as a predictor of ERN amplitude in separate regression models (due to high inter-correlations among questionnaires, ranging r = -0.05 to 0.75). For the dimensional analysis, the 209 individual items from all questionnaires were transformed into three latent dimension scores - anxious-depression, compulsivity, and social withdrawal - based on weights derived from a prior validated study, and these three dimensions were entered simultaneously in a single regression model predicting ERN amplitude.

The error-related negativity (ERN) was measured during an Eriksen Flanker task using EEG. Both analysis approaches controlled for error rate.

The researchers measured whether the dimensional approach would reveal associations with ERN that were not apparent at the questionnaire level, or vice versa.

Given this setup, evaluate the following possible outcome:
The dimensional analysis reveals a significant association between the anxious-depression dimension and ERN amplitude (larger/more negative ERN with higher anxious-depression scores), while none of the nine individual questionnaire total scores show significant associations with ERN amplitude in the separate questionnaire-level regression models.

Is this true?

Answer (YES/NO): NO